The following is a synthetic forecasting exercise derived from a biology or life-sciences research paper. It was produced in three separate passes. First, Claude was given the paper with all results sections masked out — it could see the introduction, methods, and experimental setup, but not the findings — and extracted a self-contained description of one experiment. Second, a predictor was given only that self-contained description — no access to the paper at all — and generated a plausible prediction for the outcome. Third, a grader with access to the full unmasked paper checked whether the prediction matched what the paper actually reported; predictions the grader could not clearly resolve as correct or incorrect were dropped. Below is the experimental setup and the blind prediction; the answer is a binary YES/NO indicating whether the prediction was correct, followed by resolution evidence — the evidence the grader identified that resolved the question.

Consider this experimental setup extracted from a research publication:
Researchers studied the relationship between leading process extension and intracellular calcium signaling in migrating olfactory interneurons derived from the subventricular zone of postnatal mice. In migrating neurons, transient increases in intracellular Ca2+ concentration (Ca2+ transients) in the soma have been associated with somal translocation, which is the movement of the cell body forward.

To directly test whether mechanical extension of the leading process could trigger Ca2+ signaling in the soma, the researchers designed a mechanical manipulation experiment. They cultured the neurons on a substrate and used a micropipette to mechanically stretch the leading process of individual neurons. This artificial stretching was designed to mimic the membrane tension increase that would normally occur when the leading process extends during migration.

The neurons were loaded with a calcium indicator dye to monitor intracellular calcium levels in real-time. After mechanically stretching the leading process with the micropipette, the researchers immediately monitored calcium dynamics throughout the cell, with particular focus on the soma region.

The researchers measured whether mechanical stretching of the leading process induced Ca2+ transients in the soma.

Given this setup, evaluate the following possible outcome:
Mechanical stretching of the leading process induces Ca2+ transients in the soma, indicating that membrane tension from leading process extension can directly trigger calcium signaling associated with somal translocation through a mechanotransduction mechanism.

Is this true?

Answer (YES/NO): YES